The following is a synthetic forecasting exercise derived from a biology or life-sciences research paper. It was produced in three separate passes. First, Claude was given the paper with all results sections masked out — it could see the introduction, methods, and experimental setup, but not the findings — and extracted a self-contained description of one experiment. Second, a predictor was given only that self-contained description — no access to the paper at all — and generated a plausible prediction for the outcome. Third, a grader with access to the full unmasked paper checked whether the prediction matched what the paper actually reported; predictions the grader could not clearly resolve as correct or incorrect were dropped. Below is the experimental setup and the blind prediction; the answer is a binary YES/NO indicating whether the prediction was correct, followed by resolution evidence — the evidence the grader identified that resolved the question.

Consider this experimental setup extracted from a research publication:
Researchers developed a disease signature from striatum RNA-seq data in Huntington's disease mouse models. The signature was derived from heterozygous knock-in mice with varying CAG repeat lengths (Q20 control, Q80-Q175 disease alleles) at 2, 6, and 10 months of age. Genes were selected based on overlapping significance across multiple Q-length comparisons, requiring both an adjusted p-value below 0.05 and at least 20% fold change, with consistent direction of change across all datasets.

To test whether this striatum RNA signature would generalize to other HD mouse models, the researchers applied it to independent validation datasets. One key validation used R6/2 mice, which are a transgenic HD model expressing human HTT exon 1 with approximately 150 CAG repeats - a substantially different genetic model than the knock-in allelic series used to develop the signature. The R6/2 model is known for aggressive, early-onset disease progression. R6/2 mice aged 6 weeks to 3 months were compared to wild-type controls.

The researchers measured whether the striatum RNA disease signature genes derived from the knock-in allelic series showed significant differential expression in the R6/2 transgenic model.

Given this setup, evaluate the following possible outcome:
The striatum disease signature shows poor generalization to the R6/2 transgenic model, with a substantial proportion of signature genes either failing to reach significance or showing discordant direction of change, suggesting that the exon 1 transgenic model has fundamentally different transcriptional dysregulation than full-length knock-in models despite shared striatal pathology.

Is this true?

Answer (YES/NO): NO